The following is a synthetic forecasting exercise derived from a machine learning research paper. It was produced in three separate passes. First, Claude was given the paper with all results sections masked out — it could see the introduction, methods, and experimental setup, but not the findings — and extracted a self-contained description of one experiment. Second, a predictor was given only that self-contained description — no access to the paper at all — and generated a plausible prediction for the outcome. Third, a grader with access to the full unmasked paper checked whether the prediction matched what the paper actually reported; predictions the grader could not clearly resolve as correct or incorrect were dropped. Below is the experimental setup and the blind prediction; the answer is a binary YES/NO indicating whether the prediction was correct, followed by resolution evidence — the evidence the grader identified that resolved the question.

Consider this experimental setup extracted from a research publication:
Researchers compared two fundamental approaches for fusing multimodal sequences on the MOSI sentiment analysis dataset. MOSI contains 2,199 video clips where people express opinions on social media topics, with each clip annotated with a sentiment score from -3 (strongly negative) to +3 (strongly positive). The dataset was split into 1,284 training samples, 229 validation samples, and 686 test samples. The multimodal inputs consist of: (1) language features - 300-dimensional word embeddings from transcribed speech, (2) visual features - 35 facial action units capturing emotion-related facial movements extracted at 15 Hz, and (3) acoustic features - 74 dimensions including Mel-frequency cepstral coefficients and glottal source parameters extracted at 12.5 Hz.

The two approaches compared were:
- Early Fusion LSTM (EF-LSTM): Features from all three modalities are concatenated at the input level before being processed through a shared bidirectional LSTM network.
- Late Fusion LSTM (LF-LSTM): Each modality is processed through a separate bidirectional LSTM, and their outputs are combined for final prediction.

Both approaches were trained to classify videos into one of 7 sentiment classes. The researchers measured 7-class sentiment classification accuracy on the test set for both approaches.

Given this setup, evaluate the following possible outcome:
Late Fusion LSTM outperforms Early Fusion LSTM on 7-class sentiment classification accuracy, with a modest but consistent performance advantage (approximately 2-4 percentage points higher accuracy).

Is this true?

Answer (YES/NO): YES